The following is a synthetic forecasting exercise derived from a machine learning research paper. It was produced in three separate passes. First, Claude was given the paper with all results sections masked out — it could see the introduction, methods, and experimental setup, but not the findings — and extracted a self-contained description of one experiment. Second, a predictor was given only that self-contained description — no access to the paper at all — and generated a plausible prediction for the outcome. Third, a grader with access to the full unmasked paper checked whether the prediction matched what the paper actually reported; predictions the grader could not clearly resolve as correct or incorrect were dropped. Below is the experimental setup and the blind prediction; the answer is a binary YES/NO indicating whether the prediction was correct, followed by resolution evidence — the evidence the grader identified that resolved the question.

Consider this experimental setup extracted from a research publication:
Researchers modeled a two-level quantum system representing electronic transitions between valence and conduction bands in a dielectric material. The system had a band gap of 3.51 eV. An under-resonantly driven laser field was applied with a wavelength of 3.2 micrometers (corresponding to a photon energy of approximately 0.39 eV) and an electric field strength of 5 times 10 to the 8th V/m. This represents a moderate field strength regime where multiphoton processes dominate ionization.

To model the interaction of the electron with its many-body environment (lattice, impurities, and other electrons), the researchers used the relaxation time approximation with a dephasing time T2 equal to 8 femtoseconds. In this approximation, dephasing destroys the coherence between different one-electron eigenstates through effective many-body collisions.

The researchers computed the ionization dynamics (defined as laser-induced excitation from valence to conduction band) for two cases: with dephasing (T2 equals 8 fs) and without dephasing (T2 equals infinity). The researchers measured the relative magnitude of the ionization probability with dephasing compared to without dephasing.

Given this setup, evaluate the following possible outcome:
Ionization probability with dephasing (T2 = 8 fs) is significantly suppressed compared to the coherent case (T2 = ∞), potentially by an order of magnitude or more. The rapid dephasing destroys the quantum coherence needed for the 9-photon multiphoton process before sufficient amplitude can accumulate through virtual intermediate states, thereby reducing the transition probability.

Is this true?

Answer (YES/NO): NO